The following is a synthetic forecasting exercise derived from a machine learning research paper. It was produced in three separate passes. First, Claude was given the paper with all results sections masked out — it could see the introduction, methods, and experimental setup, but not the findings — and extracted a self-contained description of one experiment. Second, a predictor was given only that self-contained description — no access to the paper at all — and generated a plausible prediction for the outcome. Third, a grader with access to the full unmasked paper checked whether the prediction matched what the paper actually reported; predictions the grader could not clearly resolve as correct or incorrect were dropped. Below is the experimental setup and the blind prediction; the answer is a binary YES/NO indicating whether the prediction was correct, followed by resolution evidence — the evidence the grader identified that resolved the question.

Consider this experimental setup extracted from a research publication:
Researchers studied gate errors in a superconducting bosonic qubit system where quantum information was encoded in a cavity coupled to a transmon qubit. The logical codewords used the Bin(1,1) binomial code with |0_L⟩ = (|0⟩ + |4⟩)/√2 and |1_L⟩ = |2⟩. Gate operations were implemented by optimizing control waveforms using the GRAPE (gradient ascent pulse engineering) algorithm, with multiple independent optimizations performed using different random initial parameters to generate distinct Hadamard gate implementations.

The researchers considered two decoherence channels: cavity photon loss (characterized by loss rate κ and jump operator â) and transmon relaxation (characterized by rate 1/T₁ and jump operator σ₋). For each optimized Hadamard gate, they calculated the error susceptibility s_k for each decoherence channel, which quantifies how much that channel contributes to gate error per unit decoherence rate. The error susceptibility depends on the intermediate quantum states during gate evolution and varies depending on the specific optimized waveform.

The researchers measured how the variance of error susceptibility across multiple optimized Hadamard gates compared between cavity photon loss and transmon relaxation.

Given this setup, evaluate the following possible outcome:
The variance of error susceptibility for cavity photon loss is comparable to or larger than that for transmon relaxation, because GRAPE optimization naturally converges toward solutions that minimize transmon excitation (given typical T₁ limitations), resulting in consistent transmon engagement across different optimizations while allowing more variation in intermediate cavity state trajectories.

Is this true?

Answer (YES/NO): NO